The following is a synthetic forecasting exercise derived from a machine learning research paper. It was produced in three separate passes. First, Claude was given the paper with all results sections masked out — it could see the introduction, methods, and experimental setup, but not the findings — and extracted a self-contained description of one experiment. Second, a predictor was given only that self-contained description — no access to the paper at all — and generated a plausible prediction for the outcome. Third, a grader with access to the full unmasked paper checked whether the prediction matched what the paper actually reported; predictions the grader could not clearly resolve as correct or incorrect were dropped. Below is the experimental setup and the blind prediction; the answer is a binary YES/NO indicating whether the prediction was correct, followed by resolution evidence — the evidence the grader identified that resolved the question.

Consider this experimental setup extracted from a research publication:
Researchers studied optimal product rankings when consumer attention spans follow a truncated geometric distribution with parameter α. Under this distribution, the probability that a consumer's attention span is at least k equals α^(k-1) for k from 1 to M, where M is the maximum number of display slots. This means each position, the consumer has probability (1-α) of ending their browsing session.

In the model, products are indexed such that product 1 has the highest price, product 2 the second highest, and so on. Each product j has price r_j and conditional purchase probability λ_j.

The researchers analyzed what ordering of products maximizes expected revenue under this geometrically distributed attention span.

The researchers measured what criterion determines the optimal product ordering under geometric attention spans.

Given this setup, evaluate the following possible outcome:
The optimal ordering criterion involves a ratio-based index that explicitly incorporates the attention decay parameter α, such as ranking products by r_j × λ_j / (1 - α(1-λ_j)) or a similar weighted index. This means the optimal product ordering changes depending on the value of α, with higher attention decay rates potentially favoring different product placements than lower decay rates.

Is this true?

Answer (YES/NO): YES